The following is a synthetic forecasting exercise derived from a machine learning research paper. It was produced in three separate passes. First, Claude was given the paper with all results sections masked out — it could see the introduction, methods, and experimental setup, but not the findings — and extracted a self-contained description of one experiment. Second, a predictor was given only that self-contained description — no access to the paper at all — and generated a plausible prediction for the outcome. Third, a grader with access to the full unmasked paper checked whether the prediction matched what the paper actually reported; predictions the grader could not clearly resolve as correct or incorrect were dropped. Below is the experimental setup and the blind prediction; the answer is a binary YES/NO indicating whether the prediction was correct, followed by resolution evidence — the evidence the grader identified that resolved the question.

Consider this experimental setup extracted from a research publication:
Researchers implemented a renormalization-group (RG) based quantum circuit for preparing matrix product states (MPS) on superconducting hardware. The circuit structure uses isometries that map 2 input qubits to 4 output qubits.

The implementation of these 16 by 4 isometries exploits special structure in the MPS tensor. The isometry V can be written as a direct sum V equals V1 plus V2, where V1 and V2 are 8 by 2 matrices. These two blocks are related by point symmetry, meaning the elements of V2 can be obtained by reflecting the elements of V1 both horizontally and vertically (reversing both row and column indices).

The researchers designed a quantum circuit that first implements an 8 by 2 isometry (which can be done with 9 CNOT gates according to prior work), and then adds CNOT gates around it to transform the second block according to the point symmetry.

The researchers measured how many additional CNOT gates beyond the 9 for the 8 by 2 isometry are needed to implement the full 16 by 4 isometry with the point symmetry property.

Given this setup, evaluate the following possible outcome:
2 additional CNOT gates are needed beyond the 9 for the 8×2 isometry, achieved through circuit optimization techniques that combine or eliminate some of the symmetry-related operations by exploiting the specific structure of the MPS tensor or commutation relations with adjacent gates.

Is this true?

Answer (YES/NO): NO